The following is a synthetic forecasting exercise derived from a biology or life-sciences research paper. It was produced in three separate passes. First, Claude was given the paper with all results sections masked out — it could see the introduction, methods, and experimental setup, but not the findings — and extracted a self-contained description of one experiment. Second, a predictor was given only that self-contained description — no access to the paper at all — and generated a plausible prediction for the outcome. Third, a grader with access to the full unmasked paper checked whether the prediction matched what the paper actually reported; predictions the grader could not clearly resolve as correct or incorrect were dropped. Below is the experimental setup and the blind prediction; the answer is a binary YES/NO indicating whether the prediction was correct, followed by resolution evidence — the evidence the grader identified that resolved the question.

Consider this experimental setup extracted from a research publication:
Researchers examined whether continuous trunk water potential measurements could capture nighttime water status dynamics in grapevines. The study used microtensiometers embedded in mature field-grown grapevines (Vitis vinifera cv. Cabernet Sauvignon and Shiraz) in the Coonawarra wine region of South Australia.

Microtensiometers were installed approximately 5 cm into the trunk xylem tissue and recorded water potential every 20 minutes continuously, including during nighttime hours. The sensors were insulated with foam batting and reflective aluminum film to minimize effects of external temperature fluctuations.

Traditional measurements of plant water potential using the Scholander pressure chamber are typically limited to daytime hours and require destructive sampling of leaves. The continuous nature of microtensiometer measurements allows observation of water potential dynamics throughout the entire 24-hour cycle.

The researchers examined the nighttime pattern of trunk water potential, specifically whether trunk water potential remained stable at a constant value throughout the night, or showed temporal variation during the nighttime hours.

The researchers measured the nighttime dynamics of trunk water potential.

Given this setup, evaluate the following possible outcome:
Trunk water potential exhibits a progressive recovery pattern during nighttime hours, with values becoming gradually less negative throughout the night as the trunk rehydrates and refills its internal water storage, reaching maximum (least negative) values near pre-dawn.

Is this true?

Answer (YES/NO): NO